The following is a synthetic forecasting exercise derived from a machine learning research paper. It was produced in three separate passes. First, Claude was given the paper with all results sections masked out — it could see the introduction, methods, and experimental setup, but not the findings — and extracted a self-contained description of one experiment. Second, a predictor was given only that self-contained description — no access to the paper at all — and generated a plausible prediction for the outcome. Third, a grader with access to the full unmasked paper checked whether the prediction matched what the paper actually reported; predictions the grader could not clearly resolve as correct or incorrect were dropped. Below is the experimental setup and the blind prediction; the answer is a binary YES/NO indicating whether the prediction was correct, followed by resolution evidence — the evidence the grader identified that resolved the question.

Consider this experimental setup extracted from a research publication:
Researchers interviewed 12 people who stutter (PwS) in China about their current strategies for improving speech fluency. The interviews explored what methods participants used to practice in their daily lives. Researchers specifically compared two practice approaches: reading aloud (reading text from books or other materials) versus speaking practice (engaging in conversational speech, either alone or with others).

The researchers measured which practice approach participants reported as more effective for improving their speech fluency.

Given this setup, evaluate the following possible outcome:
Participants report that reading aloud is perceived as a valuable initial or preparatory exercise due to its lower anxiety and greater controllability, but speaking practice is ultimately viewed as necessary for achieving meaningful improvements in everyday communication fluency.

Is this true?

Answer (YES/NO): NO